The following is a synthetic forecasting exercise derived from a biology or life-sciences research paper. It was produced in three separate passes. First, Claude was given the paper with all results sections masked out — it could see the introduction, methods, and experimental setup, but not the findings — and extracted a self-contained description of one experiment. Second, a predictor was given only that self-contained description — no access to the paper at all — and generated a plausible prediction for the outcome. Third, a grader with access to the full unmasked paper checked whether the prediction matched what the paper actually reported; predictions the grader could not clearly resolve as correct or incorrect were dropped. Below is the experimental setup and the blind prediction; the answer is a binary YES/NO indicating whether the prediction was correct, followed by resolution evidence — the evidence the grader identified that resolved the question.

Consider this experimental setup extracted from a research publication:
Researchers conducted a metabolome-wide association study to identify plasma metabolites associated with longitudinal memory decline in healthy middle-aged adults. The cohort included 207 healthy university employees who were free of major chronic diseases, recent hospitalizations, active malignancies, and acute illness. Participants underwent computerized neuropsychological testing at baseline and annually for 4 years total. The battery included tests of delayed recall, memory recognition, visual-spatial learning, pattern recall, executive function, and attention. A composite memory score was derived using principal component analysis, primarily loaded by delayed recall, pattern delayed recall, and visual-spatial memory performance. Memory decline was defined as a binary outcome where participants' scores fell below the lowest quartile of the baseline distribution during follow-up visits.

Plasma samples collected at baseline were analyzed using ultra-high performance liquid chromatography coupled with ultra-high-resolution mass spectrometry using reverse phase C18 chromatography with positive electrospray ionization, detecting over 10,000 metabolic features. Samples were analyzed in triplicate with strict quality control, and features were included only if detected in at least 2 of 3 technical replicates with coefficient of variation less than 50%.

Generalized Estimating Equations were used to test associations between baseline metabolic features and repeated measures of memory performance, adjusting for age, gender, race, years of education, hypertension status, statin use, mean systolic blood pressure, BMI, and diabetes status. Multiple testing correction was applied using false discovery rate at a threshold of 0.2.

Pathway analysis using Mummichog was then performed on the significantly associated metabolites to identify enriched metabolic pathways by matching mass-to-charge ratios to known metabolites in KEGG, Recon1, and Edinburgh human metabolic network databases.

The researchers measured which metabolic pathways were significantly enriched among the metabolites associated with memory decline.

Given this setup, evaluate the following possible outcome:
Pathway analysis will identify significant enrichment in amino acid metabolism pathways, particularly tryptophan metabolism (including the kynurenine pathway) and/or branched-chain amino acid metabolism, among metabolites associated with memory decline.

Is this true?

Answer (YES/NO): NO